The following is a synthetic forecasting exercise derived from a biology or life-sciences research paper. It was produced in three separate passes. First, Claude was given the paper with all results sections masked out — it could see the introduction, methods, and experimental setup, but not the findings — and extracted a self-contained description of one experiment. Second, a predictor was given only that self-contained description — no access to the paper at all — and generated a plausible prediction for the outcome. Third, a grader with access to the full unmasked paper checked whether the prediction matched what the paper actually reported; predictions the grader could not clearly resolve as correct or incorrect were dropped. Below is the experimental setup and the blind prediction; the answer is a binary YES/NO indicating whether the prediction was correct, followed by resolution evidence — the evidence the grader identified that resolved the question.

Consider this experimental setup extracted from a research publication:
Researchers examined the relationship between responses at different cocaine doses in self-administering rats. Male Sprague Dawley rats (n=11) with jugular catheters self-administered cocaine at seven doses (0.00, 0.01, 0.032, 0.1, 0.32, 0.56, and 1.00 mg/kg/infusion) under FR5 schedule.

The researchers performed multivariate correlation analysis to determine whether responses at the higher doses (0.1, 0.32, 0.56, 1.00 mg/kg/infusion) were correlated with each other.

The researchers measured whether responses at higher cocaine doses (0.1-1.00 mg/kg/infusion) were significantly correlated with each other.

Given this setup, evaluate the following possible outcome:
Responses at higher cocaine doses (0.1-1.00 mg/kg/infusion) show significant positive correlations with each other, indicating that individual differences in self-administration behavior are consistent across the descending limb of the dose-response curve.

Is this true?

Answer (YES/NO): YES